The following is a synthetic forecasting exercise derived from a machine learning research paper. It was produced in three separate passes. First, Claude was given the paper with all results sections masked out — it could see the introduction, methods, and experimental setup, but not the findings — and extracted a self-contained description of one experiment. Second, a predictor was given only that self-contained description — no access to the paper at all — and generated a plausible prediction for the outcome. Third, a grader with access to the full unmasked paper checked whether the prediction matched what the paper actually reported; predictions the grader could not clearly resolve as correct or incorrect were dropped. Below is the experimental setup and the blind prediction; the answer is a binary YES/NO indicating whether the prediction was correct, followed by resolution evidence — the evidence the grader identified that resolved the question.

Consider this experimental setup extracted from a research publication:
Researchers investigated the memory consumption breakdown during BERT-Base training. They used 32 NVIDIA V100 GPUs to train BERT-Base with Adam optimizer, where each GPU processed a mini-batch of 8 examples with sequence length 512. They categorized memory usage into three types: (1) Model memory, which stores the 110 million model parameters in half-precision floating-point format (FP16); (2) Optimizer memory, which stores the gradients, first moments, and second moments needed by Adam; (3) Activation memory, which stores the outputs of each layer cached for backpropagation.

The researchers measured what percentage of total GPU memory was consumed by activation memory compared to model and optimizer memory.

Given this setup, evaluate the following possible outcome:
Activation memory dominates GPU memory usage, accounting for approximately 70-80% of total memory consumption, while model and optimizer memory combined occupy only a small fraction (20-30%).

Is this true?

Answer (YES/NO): NO